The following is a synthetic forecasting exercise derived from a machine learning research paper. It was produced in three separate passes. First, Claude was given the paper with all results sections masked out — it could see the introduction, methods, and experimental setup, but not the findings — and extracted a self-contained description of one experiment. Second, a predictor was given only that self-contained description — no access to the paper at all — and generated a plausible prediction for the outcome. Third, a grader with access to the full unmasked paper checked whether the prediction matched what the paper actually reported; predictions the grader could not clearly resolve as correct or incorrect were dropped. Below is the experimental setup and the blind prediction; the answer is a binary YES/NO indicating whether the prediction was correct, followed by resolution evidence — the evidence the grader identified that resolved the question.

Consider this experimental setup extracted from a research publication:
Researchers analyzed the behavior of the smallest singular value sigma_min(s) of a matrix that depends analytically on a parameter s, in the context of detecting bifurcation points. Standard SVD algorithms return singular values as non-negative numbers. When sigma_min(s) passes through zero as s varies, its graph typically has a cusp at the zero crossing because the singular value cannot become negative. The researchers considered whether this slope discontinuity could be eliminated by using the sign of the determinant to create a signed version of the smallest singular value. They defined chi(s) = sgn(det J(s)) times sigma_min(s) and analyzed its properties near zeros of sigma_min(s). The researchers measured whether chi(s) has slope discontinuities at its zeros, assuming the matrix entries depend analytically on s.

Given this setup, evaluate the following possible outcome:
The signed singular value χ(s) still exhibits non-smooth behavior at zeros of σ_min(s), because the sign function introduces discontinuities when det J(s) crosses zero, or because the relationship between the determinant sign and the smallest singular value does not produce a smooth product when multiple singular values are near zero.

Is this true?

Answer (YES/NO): NO